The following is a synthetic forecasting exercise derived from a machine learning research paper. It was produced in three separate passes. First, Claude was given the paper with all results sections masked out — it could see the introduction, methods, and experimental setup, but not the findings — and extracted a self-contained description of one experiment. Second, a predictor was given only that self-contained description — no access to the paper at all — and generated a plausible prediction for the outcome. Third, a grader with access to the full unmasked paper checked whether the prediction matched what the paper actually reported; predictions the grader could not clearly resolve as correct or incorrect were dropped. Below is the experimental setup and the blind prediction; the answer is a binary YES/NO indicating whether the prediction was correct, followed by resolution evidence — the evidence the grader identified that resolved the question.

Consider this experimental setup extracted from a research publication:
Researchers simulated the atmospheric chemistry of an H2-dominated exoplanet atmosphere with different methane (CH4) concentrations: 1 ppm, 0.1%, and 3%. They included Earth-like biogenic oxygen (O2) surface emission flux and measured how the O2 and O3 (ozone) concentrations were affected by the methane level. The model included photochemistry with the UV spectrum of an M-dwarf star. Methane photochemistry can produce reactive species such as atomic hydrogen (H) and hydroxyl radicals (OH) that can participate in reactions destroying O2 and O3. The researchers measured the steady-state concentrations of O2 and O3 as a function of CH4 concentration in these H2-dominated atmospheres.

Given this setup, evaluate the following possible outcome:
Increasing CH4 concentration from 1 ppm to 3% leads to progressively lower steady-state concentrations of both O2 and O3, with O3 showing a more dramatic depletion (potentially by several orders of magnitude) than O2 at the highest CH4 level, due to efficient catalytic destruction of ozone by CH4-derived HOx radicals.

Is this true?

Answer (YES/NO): NO